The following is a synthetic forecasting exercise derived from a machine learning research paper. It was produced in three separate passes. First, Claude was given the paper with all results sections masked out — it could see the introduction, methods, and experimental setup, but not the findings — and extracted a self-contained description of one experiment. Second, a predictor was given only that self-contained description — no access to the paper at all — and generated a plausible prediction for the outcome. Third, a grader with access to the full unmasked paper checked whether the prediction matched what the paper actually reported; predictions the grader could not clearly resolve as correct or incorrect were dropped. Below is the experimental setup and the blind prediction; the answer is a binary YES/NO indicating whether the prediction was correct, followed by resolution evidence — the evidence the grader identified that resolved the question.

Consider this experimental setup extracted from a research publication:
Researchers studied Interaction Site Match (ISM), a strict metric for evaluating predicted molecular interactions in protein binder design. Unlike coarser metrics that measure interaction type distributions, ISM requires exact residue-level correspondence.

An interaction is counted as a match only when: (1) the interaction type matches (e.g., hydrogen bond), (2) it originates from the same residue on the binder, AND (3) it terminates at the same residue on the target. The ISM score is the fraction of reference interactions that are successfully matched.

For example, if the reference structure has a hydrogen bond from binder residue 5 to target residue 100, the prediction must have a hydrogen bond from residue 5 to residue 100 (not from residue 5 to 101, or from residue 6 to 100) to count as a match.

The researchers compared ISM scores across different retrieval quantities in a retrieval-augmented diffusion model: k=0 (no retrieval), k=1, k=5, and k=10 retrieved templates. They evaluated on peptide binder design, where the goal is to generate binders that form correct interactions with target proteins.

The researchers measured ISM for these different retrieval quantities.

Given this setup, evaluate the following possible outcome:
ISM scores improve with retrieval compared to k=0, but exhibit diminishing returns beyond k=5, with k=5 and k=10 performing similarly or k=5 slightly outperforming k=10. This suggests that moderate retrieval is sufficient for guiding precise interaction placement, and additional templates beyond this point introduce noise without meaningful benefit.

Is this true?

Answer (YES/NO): NO